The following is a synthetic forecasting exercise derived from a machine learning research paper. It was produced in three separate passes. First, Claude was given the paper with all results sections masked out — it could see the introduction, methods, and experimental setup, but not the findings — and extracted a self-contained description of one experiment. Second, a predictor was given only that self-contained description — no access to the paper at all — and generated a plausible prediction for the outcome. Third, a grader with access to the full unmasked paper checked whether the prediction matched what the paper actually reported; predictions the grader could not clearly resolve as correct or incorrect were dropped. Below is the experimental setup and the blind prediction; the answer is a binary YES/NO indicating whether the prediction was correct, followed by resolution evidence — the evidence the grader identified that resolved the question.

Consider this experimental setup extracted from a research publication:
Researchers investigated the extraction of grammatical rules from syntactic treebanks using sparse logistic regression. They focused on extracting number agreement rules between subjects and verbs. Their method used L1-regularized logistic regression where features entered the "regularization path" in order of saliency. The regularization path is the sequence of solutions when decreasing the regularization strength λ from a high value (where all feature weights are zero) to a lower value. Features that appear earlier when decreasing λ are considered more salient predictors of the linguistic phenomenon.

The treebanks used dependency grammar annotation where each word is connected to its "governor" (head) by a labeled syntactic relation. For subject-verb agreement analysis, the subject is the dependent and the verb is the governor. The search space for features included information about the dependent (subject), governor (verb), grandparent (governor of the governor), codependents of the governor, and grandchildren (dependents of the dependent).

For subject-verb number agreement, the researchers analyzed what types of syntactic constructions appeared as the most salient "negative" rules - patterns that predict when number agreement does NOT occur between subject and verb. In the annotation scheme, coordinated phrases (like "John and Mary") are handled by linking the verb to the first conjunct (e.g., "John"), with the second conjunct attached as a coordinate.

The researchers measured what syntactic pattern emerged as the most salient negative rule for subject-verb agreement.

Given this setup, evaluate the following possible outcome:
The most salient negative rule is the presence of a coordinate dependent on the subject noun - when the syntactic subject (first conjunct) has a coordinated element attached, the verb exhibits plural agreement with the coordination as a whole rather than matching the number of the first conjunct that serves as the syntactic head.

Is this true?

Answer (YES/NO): YES